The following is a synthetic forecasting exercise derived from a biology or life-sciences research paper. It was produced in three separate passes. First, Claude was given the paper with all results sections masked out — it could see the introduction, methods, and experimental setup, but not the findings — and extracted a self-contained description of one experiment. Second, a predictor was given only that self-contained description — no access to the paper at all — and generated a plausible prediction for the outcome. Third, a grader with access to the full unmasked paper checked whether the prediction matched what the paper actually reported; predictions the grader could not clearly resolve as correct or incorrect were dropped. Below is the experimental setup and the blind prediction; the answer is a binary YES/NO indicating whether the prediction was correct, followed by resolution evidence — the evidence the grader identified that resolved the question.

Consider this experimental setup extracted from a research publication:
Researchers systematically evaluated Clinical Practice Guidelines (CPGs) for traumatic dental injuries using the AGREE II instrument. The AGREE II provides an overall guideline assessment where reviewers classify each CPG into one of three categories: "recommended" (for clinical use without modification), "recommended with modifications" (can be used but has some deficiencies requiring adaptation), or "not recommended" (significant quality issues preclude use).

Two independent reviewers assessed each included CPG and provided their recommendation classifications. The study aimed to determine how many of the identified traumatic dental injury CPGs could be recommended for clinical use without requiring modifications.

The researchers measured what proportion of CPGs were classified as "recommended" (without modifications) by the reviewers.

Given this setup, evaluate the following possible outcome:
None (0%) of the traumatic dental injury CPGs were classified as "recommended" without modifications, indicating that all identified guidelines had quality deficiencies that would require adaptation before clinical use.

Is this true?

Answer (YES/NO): NO